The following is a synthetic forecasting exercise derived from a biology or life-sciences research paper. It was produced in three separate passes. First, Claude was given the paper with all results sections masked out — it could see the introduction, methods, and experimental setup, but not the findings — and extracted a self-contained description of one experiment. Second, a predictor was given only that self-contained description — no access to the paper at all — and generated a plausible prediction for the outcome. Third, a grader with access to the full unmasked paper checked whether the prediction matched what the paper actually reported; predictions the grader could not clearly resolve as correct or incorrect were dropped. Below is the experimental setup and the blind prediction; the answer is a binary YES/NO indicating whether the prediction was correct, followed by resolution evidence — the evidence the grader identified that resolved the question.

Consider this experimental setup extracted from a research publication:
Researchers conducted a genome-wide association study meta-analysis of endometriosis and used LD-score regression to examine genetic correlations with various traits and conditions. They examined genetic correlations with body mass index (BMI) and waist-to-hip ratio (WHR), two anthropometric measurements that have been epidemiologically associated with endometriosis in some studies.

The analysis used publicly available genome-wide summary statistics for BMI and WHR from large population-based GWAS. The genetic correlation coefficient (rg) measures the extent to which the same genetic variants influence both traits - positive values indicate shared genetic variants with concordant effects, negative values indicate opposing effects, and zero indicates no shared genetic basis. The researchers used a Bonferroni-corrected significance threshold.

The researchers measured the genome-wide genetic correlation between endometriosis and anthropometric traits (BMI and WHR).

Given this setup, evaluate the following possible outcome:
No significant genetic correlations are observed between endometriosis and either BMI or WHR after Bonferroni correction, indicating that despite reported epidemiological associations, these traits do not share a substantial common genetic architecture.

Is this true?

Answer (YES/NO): YES